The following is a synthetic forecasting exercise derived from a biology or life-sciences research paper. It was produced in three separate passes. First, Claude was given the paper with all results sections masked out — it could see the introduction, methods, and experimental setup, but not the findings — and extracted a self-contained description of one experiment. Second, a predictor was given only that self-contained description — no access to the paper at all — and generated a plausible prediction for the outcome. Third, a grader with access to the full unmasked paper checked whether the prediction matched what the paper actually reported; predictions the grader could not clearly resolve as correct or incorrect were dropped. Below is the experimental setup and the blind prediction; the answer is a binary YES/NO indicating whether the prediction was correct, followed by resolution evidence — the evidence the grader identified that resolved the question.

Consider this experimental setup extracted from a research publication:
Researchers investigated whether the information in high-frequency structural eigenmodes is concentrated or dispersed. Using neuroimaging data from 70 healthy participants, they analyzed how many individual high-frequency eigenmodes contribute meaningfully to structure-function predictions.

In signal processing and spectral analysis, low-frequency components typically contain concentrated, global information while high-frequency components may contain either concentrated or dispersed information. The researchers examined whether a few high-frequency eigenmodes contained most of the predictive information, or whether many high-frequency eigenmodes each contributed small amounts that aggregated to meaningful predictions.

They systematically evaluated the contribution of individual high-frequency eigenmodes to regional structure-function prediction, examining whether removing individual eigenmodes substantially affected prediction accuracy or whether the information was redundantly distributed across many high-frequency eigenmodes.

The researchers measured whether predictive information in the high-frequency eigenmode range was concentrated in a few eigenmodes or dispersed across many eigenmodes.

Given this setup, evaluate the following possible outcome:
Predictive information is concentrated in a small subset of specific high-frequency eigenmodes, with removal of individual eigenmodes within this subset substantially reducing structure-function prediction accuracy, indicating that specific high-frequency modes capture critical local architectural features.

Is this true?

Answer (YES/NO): NO